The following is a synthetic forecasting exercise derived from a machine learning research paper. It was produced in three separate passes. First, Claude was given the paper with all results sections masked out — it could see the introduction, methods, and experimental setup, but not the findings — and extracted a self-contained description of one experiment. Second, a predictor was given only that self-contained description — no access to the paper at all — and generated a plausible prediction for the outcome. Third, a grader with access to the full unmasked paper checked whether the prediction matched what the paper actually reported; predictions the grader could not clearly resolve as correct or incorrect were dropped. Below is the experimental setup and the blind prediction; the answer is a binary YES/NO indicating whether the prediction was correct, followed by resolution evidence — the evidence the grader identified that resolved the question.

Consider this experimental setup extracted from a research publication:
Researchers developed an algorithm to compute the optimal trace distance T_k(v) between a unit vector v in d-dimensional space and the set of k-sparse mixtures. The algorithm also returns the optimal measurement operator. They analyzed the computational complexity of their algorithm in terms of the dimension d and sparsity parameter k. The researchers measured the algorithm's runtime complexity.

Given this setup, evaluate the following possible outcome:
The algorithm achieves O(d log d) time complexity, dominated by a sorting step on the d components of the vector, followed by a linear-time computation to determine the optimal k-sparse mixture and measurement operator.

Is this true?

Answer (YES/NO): NO